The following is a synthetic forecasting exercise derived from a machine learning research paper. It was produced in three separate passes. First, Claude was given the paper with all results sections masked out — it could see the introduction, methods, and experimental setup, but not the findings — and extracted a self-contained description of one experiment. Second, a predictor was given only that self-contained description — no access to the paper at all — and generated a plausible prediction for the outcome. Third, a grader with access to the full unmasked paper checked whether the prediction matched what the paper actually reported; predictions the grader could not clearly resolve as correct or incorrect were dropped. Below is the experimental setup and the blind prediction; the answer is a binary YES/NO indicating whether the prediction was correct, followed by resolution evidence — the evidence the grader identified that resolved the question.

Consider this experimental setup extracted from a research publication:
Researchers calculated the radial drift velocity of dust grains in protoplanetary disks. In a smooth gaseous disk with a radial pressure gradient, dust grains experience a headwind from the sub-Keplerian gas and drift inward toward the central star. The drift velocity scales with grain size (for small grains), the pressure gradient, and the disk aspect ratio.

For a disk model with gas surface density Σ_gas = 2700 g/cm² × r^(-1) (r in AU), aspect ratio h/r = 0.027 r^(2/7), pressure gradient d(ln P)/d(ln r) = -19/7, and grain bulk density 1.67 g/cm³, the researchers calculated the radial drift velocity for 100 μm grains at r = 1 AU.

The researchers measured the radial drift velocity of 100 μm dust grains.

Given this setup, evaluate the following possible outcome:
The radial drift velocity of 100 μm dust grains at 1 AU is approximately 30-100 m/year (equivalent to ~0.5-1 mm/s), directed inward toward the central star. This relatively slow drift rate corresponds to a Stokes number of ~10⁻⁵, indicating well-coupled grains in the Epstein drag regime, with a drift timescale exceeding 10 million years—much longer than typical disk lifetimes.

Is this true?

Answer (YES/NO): NO